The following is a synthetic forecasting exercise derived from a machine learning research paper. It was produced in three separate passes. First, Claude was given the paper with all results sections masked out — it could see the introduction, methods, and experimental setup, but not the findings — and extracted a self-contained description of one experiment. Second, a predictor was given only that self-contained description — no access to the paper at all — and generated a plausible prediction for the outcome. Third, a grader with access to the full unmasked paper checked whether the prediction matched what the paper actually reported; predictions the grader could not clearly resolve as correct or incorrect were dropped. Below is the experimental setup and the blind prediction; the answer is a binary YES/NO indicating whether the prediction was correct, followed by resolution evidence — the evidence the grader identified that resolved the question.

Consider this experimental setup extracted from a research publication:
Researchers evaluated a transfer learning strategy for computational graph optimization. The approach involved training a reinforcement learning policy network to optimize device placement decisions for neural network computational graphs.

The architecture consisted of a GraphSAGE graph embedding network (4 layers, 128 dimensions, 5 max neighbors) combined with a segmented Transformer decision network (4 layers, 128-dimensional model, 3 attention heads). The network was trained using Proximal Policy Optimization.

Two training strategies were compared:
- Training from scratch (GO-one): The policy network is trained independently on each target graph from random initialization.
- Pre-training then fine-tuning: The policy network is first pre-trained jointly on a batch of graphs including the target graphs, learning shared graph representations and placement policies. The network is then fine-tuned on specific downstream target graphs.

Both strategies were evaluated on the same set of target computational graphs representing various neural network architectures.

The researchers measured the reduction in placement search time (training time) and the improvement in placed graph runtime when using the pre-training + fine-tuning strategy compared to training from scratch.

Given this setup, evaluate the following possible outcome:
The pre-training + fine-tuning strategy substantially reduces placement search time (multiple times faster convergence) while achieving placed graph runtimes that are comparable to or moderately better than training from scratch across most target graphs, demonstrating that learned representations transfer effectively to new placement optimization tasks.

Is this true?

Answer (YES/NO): YES